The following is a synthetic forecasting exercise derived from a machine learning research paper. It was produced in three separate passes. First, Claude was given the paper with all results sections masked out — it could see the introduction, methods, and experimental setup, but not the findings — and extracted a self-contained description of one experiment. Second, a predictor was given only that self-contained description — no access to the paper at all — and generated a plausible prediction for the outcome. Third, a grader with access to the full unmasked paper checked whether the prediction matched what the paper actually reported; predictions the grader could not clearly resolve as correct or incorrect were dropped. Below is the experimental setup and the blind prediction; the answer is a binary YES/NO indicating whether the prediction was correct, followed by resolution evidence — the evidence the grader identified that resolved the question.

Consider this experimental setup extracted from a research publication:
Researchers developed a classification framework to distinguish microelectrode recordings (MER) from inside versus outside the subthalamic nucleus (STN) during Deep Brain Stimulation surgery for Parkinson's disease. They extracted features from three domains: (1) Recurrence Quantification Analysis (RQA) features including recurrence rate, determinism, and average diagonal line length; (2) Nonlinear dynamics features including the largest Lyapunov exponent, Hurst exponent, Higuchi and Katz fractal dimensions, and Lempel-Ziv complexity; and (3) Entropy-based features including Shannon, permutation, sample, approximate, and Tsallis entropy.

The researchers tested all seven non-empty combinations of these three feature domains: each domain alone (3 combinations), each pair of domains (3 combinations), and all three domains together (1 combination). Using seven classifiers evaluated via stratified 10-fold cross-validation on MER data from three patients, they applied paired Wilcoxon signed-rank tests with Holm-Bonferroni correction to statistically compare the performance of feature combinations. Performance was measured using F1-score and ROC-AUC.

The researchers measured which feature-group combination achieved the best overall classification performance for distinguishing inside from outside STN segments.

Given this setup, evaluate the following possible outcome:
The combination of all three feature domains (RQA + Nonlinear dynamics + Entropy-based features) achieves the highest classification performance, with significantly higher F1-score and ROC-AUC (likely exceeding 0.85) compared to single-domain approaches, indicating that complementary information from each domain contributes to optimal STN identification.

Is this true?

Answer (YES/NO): NO